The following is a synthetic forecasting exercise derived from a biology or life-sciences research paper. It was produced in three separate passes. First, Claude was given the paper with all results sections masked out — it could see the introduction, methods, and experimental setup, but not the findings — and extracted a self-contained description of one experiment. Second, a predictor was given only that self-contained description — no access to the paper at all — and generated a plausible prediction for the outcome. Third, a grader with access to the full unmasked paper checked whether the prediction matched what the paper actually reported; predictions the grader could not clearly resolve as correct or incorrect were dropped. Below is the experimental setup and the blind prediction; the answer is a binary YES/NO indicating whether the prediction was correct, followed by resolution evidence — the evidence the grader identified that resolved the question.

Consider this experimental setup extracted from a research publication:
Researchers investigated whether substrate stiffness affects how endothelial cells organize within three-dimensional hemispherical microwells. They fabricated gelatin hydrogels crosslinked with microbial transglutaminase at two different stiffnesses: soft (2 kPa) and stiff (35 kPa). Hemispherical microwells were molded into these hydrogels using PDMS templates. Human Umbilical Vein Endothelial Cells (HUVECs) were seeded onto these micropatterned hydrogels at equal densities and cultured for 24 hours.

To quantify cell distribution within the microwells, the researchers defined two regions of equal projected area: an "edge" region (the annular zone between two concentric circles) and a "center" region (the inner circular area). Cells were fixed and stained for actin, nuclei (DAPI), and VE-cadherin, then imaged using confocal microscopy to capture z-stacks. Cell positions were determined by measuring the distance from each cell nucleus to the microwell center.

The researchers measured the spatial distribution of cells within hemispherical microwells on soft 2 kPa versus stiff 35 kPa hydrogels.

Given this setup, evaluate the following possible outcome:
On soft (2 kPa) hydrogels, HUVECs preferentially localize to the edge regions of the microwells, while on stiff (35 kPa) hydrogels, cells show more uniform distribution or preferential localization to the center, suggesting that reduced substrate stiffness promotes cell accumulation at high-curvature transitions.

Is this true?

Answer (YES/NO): YES